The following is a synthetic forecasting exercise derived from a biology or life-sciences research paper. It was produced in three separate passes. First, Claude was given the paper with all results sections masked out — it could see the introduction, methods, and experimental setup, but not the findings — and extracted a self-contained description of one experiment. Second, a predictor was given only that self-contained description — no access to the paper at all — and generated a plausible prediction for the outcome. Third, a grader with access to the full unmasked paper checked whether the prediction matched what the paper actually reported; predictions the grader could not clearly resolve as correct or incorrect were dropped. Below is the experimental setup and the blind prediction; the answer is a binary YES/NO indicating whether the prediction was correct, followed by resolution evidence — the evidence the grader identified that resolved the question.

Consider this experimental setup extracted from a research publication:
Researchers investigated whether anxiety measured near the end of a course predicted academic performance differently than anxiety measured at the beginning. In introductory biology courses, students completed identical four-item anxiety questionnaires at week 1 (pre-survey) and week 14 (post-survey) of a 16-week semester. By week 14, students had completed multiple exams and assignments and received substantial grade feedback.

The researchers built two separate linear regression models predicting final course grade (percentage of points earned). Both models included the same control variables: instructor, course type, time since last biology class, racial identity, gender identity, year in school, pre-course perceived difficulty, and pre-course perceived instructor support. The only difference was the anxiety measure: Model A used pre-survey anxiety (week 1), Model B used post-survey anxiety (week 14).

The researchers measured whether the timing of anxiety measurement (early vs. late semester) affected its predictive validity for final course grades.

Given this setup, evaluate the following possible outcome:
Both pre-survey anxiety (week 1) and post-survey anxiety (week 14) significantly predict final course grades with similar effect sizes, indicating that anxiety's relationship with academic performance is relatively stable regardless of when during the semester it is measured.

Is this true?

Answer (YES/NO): NO